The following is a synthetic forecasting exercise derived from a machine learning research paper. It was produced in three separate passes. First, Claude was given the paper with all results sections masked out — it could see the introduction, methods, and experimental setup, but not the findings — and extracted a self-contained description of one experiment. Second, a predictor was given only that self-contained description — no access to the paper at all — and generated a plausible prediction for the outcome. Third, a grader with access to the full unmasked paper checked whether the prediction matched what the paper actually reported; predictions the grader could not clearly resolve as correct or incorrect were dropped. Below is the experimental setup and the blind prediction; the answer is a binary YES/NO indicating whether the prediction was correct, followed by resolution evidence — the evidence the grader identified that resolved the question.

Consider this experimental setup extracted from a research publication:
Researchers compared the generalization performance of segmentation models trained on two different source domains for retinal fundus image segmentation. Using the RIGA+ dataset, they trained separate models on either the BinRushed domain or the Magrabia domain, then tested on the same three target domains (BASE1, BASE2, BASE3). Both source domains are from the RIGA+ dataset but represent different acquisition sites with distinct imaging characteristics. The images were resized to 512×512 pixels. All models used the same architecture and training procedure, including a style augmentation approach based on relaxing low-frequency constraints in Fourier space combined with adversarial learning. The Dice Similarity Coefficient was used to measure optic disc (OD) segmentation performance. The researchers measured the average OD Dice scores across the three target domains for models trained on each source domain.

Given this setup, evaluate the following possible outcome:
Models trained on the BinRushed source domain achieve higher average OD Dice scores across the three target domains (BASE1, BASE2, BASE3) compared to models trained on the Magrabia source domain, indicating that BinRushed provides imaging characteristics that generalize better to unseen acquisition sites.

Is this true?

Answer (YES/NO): NO